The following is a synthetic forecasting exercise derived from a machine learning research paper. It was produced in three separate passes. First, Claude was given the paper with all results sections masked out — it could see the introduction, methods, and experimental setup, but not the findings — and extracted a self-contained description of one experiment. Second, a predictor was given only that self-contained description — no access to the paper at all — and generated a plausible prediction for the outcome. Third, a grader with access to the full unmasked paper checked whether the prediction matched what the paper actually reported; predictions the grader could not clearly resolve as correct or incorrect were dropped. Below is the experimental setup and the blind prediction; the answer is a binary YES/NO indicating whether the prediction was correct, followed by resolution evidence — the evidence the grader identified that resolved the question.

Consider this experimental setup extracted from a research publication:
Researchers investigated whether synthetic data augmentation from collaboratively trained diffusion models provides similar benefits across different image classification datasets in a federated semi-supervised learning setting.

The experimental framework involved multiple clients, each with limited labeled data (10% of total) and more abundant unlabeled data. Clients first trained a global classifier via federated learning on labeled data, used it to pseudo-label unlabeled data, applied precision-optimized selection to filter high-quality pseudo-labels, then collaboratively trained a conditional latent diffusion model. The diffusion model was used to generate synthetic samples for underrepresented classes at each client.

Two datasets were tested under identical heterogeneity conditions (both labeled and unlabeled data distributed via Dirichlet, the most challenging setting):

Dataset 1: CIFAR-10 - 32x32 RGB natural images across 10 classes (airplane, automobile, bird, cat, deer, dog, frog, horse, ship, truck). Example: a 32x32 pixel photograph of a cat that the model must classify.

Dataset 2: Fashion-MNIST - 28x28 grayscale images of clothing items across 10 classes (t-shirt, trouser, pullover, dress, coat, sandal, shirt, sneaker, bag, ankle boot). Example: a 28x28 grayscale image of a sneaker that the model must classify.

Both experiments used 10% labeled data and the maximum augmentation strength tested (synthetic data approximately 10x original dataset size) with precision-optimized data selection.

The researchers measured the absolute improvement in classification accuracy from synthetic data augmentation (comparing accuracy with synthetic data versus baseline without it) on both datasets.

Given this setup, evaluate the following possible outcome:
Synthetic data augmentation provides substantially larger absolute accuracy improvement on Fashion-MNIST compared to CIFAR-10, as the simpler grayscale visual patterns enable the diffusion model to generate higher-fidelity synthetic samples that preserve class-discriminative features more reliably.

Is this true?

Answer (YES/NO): NO